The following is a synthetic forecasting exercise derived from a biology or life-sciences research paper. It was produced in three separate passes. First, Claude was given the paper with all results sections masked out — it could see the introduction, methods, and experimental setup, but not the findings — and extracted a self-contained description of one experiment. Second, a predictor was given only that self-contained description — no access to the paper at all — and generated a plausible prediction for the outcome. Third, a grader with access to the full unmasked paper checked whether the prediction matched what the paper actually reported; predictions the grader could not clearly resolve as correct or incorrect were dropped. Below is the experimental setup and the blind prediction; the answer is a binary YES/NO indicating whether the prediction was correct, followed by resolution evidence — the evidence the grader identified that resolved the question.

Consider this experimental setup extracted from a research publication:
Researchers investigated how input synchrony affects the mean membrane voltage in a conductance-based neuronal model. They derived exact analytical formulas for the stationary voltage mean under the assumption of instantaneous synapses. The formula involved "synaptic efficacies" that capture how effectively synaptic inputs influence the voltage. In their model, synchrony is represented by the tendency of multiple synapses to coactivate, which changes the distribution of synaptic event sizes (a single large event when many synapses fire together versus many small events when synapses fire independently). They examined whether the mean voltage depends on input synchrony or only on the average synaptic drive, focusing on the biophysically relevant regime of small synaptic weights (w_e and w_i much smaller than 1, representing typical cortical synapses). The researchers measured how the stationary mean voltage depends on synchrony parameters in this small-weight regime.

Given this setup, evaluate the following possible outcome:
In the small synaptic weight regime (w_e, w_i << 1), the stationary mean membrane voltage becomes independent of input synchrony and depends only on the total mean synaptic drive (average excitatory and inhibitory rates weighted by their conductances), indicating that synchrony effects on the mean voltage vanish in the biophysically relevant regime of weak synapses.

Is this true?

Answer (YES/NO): YES